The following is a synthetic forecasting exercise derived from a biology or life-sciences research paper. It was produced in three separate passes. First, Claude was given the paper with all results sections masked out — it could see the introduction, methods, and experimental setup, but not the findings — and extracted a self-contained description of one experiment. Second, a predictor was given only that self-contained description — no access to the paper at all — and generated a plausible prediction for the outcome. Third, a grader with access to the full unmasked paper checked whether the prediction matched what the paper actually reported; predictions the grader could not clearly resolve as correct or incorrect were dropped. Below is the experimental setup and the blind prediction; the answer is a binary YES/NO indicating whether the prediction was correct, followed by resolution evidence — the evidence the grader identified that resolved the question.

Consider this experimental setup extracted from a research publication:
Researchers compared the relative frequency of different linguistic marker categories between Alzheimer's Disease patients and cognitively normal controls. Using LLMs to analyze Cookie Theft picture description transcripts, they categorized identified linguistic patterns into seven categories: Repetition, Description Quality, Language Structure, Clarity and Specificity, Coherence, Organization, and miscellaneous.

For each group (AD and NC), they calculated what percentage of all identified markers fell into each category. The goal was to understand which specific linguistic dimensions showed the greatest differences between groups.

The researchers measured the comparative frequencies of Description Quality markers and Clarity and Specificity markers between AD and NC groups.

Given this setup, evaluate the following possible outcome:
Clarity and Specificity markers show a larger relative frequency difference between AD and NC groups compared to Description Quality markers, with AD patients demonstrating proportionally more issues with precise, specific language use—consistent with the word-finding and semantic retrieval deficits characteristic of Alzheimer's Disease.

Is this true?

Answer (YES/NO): NO